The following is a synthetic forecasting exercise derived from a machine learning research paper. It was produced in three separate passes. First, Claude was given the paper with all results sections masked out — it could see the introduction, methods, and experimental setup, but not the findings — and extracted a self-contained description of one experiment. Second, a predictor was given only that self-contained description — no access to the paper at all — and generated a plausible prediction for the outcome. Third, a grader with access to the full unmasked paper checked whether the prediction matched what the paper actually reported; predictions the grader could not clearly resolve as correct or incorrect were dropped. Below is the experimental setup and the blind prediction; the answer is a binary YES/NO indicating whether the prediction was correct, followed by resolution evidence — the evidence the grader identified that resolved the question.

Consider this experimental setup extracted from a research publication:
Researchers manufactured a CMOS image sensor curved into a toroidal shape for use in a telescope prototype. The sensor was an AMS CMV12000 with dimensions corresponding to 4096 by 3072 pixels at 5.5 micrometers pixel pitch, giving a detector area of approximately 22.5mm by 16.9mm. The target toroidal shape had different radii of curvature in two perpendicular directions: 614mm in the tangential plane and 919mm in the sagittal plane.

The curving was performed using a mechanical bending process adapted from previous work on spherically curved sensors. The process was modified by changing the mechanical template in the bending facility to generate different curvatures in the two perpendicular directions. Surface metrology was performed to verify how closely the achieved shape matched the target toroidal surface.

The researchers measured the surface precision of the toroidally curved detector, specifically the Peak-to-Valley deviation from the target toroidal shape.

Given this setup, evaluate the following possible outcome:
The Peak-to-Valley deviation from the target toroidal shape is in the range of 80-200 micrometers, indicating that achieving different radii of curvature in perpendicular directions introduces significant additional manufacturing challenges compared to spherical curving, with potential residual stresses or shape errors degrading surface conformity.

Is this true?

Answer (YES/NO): NO